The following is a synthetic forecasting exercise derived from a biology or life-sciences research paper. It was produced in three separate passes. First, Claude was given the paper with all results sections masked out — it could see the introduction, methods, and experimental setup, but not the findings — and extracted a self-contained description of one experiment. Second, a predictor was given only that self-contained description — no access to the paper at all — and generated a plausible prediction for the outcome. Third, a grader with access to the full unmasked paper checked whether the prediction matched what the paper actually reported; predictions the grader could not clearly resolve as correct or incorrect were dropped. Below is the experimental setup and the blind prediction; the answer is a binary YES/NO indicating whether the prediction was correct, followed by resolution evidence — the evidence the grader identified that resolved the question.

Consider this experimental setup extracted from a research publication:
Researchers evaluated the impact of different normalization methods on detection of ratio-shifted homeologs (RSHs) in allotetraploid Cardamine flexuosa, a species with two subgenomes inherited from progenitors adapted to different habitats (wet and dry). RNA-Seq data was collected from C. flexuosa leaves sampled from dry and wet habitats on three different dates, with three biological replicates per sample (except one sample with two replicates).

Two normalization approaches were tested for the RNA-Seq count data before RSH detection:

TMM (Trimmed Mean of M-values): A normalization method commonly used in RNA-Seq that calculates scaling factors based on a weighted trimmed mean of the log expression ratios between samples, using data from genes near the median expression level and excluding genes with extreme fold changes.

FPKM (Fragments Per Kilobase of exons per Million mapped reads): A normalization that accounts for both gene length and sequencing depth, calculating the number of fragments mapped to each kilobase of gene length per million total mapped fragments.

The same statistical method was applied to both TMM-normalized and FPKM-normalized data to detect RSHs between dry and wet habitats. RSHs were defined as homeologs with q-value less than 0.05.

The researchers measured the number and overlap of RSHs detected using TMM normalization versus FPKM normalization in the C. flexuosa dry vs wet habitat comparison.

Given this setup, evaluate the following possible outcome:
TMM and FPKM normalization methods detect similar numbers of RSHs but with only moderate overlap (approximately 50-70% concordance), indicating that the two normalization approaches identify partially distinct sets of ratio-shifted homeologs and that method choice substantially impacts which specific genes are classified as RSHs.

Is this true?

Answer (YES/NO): YES